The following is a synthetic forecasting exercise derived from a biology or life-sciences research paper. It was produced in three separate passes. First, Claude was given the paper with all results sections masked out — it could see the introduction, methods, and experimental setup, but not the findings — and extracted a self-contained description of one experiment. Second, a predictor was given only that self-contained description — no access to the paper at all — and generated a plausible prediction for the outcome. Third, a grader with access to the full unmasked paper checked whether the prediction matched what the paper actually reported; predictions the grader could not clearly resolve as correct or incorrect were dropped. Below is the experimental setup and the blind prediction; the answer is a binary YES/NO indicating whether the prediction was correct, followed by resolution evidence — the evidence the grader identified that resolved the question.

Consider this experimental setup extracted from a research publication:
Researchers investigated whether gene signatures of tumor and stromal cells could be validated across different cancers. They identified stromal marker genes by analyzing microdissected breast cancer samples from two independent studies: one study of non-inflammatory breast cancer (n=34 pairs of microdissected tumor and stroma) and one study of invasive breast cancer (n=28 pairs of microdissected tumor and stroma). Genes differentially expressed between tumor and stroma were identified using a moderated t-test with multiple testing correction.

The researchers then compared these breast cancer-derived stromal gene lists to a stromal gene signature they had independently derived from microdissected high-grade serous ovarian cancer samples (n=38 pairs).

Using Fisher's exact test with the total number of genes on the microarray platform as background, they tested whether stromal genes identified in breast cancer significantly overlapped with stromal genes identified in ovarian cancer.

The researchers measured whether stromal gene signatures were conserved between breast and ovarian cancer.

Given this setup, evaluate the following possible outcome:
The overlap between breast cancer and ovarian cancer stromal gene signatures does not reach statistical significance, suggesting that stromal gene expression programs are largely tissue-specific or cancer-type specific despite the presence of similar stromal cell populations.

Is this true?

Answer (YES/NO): NO